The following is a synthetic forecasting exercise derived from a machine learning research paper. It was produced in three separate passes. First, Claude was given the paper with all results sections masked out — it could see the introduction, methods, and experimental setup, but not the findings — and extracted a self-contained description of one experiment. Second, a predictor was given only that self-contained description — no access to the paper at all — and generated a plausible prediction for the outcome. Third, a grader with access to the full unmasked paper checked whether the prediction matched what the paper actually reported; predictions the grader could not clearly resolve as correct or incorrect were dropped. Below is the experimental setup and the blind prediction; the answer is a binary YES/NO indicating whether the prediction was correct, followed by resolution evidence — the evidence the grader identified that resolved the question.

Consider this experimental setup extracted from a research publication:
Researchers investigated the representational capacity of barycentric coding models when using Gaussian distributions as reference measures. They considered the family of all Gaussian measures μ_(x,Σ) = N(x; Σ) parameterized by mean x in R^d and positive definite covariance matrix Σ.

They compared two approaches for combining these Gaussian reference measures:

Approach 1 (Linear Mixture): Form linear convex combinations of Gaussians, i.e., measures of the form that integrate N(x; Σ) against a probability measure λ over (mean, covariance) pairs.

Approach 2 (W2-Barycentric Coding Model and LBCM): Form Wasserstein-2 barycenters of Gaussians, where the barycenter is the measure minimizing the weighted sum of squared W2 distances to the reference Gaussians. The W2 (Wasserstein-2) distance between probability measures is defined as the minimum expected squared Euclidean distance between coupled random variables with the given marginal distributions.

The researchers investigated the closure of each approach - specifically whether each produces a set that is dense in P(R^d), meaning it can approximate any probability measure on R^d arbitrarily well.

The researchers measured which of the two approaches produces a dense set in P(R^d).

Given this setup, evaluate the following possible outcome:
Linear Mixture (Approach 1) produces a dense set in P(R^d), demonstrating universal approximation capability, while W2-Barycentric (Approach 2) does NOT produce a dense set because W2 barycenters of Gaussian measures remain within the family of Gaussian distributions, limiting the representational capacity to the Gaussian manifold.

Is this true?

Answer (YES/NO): YES